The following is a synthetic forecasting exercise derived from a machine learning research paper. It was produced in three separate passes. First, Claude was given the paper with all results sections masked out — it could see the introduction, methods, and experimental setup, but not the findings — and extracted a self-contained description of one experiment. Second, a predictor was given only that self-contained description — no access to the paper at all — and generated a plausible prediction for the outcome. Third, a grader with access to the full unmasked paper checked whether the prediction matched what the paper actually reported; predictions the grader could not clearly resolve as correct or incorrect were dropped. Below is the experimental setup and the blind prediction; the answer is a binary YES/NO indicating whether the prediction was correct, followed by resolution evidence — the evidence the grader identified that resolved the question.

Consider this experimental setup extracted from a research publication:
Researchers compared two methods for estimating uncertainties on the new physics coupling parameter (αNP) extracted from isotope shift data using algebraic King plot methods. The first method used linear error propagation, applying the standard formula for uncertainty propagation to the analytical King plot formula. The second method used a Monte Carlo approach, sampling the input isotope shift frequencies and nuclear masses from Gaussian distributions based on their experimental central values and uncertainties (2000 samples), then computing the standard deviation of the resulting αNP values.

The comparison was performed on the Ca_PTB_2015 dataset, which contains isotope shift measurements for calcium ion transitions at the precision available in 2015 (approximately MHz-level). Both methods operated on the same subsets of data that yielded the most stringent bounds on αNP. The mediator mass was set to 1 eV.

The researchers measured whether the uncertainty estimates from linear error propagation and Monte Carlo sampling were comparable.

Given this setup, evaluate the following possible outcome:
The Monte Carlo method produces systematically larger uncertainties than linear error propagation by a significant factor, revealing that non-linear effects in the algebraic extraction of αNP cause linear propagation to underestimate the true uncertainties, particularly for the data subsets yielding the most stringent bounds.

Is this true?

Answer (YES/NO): NO